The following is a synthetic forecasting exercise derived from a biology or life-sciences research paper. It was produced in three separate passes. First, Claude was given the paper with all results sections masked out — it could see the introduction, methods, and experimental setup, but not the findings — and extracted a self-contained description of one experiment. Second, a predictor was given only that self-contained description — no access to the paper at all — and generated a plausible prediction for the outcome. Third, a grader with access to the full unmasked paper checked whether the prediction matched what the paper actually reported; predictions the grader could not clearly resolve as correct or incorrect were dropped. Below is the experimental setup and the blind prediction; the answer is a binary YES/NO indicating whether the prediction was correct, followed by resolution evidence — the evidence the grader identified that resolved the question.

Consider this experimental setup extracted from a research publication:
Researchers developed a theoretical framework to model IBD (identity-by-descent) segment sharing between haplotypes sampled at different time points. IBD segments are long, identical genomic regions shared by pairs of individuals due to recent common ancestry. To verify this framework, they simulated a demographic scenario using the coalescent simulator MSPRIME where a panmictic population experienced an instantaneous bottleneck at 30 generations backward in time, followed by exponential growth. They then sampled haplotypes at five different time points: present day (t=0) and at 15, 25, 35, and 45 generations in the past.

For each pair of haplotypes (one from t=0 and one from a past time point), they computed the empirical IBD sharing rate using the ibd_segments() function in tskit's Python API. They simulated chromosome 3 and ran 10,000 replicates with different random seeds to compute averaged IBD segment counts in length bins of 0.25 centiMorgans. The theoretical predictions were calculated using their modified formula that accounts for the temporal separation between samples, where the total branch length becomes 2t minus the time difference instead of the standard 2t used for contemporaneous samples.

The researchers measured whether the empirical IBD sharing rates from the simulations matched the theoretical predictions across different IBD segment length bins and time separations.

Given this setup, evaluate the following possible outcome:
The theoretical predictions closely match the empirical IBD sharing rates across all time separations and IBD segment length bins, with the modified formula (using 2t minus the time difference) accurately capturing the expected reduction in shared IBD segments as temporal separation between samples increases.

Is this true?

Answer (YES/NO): YES